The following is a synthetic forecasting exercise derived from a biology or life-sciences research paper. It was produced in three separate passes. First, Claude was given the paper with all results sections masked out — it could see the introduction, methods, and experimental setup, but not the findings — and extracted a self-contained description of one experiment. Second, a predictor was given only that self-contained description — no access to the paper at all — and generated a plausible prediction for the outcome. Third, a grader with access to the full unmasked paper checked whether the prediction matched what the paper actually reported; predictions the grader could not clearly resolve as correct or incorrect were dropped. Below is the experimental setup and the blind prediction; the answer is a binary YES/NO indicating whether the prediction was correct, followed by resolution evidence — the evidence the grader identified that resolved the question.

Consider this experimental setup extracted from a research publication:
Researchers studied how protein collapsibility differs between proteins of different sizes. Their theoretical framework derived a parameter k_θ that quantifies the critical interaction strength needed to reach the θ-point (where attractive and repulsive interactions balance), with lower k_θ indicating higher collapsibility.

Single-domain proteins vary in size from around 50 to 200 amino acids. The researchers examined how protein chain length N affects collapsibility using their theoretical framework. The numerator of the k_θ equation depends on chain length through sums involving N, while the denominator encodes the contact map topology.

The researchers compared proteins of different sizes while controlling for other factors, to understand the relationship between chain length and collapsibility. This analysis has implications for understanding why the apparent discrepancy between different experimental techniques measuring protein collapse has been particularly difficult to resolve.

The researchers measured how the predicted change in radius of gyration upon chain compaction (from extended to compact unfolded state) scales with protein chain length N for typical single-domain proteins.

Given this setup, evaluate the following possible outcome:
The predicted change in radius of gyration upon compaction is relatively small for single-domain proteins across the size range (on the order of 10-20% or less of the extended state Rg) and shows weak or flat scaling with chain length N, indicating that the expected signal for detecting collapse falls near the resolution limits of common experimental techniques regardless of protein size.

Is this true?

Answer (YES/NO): YES